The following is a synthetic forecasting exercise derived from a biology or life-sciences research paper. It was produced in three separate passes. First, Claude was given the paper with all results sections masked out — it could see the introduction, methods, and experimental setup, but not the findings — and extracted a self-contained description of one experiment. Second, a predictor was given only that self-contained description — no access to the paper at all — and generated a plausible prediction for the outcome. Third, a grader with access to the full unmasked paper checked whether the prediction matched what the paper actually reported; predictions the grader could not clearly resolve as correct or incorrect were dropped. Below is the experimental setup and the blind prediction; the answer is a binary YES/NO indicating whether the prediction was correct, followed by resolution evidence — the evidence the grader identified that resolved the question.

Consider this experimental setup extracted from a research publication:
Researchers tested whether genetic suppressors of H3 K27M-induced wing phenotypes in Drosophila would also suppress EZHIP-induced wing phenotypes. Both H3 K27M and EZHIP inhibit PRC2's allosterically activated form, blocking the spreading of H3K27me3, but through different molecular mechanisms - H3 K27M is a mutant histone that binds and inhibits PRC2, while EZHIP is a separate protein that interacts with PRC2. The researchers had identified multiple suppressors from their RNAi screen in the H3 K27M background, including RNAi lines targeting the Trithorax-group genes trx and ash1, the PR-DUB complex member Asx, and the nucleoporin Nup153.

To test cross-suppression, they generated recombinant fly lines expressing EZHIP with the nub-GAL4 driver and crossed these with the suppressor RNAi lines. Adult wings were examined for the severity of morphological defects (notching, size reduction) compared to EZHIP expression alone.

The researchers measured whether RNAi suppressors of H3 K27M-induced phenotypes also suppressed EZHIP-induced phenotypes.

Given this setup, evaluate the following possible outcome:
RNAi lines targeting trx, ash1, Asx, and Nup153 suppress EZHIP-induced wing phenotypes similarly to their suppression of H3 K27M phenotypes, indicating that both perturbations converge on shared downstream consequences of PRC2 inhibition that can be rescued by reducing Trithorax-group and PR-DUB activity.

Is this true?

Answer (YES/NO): NO